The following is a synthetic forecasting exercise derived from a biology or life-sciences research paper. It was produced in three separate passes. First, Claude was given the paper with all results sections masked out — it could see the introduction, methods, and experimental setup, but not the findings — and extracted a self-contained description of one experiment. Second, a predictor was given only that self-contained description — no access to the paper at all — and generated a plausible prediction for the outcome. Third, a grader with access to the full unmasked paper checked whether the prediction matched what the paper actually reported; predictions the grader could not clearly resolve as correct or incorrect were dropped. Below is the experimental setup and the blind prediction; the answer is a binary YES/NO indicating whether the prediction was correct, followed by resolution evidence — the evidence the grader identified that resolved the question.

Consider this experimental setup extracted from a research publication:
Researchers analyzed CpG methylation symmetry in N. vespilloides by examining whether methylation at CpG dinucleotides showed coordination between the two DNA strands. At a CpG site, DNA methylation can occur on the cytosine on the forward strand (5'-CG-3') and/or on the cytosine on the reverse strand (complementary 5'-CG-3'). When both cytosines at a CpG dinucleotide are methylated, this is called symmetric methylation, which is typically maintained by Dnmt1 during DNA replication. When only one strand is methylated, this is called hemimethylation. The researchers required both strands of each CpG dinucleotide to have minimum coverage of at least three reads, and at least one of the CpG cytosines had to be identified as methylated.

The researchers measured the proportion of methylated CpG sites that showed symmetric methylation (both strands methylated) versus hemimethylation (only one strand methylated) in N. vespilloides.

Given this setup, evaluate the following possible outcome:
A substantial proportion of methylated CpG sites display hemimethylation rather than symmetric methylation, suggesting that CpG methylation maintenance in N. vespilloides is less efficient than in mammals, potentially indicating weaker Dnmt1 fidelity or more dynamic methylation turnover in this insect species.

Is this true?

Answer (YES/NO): NO